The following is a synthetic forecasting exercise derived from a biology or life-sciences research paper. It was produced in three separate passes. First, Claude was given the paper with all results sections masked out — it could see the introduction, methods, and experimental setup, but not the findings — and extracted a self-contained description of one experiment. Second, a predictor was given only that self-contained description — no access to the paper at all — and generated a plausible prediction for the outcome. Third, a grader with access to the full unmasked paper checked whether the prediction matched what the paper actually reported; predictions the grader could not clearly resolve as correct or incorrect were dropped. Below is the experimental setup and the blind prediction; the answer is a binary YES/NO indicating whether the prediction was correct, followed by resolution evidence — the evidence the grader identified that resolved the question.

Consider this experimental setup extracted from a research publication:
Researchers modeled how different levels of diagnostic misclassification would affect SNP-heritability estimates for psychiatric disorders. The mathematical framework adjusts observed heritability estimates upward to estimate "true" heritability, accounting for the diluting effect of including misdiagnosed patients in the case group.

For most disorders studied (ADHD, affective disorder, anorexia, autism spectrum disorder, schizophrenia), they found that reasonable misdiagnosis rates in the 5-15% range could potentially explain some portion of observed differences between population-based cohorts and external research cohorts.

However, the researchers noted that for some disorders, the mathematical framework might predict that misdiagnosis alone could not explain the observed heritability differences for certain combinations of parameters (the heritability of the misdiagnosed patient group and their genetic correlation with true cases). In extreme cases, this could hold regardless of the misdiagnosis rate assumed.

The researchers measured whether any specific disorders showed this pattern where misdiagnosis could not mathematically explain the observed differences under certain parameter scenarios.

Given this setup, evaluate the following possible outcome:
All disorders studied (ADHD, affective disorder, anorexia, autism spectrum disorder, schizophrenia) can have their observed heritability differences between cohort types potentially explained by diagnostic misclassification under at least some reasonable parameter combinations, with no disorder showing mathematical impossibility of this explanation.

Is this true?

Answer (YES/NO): NO